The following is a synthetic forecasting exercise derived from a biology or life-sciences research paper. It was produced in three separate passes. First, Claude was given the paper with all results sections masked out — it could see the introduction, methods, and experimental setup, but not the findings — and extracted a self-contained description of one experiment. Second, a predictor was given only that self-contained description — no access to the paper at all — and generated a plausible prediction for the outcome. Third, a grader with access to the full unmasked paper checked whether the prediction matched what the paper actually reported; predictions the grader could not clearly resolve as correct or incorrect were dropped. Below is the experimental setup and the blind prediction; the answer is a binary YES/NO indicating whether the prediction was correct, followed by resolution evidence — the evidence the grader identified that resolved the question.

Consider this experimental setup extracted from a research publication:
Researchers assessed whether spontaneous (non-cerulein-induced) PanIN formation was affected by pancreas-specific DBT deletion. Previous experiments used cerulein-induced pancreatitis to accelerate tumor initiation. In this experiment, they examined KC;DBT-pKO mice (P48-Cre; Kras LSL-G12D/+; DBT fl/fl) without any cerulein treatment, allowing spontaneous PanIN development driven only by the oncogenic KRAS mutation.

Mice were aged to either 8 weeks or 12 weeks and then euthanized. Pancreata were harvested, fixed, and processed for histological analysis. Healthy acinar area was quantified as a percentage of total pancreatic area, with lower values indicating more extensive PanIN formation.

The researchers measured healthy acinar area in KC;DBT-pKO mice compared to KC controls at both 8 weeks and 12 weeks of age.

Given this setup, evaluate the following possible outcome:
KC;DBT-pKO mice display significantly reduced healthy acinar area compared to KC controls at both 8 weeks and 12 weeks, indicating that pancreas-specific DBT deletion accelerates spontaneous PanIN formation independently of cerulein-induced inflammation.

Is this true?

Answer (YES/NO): YES